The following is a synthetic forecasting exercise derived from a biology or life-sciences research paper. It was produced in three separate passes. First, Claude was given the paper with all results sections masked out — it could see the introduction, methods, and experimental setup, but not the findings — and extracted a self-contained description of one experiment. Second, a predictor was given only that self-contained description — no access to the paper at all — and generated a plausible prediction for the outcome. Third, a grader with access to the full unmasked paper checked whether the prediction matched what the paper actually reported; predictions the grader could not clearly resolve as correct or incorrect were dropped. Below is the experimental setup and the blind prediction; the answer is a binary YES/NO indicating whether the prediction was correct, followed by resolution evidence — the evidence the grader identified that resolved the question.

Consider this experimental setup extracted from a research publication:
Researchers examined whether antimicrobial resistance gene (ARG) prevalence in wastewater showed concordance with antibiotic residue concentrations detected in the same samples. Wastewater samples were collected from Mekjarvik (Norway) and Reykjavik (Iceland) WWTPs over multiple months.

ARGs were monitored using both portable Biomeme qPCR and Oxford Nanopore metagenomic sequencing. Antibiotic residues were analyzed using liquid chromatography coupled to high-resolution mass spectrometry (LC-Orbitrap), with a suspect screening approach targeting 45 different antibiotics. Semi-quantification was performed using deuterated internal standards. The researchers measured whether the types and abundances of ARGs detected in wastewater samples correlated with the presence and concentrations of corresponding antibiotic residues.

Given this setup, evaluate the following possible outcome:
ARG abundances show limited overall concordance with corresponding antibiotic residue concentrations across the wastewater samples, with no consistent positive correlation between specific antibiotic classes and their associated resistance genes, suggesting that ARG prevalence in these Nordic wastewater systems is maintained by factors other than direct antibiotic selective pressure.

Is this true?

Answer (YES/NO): NO